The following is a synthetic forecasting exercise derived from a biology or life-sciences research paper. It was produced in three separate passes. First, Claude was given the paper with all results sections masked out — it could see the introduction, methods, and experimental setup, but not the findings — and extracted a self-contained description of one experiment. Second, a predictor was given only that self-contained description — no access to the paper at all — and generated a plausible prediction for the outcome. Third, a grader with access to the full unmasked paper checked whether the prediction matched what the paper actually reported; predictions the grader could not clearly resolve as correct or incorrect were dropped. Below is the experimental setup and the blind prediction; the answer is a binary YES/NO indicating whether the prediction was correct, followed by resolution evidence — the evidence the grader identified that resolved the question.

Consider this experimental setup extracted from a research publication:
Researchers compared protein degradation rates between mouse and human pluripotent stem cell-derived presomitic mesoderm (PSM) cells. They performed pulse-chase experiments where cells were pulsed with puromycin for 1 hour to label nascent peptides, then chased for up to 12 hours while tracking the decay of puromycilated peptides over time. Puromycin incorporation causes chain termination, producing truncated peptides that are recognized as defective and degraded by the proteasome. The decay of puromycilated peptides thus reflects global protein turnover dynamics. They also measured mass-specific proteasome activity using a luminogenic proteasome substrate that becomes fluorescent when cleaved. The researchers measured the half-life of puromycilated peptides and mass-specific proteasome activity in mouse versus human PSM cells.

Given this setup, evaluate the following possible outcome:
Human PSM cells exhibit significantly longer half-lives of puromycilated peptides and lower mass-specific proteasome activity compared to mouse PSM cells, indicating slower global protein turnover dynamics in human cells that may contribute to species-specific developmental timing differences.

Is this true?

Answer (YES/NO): YES